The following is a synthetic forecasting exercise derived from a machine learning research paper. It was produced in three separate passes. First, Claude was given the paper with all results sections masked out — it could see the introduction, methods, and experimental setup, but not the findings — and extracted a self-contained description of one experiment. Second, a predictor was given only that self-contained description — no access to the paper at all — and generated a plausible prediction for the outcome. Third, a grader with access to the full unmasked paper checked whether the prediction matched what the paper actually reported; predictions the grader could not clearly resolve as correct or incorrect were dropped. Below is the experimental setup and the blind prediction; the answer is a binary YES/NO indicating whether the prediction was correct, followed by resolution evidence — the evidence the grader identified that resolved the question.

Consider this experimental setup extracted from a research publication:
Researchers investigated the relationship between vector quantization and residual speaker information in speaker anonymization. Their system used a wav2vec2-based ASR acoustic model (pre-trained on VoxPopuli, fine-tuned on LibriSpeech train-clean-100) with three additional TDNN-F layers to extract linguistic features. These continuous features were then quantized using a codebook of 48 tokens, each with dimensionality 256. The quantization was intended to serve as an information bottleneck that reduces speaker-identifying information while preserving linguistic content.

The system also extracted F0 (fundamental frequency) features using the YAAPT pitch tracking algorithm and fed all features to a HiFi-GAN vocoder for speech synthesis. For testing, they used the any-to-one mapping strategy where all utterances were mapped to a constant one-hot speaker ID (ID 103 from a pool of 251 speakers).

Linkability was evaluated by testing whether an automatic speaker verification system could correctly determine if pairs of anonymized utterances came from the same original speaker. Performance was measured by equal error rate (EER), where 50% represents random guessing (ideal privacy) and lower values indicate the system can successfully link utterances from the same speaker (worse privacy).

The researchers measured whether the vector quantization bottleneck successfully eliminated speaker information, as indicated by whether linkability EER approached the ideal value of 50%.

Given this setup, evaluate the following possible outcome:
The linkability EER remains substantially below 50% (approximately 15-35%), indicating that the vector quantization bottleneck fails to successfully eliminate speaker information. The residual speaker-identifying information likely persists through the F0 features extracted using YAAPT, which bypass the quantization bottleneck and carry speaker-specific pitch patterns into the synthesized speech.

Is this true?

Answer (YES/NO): YES